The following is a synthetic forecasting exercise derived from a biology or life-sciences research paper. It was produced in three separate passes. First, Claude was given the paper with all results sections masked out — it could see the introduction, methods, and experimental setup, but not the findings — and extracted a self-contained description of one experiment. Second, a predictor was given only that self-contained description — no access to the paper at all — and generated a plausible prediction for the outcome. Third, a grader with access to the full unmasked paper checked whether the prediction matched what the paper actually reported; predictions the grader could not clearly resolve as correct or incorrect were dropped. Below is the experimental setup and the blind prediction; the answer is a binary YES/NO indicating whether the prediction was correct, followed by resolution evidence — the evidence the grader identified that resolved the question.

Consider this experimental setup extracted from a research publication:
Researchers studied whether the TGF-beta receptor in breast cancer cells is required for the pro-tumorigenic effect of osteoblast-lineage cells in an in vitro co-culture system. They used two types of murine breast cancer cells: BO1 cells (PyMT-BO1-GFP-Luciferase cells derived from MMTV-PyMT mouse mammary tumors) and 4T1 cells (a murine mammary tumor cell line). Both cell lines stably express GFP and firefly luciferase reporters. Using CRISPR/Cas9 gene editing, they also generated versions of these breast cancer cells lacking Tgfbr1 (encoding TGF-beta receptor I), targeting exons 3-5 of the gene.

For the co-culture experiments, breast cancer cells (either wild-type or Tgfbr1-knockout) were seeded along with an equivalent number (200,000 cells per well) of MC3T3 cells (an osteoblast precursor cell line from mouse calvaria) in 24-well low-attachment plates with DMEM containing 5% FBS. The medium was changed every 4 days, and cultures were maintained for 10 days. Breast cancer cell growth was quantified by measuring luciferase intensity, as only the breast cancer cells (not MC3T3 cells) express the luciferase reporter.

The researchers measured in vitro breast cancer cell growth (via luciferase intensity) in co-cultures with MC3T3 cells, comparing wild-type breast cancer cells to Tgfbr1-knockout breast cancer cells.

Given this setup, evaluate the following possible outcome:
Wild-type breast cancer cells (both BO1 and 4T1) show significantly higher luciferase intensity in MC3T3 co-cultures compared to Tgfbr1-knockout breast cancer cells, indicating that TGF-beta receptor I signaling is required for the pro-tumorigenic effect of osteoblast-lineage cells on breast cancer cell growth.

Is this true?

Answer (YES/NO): YES